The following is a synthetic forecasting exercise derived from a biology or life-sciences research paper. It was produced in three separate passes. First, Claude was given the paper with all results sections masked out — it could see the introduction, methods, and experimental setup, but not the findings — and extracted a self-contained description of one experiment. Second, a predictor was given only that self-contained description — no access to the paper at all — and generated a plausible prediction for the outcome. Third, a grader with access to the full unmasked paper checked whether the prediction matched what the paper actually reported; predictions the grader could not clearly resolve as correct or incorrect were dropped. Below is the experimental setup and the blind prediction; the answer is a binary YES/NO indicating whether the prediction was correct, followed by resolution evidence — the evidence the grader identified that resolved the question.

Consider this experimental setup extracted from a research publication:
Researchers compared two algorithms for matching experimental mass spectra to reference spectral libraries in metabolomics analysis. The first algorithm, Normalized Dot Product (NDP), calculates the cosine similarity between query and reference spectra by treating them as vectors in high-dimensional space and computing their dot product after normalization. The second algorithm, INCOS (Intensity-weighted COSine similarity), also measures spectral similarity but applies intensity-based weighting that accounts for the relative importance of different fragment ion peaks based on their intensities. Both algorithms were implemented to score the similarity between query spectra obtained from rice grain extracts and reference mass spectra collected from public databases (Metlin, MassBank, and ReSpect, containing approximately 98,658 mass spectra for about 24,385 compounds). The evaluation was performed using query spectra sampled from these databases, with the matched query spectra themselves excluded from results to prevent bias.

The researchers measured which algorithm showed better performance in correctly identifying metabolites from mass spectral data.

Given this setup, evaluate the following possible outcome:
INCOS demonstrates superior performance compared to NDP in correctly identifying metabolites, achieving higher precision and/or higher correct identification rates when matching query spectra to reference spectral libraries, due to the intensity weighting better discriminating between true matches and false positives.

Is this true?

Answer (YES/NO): YES